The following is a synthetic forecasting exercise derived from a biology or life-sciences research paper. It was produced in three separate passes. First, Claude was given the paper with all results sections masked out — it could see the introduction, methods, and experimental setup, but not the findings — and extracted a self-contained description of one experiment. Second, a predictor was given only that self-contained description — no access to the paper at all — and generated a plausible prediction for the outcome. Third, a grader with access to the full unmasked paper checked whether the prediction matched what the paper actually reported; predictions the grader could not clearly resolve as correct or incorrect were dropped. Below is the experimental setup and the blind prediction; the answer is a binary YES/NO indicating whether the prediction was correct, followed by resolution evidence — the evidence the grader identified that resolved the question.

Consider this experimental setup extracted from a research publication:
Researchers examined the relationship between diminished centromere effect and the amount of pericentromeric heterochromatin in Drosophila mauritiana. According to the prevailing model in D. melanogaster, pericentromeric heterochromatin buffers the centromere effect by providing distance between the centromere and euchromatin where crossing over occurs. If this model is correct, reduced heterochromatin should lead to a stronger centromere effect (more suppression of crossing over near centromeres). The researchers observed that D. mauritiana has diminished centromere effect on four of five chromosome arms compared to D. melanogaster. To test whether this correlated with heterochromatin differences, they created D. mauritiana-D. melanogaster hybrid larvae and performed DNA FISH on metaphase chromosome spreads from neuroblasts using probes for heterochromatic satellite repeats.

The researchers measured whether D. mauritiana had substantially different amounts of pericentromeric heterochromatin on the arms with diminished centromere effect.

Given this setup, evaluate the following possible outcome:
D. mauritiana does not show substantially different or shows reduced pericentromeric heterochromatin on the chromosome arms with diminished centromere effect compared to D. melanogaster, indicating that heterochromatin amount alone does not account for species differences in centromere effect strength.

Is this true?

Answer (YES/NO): YES